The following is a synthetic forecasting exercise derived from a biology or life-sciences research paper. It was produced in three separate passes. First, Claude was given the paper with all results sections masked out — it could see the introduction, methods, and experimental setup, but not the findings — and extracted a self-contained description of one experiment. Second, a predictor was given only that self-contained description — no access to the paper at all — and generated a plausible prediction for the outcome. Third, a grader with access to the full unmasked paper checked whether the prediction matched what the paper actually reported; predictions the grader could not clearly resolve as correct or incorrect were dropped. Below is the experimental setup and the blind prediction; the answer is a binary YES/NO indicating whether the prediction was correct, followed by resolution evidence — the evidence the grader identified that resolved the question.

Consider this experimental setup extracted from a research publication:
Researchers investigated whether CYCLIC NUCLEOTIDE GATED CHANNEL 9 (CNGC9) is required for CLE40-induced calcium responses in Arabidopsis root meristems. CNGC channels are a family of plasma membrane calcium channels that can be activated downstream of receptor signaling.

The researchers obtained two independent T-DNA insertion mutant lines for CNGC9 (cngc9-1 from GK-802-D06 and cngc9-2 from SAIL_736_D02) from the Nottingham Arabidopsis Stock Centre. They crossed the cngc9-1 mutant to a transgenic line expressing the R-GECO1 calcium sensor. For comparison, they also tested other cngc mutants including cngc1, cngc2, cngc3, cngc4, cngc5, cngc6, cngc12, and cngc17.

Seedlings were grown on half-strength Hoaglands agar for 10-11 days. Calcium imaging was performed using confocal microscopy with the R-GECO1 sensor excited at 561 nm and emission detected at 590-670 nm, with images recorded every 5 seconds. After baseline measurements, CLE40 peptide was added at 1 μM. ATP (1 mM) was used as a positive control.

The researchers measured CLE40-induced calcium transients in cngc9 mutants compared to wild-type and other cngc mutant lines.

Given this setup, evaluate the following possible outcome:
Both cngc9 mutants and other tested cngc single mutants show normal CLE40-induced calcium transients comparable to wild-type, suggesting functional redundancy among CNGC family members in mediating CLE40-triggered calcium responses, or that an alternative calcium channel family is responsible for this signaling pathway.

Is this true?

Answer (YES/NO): NO